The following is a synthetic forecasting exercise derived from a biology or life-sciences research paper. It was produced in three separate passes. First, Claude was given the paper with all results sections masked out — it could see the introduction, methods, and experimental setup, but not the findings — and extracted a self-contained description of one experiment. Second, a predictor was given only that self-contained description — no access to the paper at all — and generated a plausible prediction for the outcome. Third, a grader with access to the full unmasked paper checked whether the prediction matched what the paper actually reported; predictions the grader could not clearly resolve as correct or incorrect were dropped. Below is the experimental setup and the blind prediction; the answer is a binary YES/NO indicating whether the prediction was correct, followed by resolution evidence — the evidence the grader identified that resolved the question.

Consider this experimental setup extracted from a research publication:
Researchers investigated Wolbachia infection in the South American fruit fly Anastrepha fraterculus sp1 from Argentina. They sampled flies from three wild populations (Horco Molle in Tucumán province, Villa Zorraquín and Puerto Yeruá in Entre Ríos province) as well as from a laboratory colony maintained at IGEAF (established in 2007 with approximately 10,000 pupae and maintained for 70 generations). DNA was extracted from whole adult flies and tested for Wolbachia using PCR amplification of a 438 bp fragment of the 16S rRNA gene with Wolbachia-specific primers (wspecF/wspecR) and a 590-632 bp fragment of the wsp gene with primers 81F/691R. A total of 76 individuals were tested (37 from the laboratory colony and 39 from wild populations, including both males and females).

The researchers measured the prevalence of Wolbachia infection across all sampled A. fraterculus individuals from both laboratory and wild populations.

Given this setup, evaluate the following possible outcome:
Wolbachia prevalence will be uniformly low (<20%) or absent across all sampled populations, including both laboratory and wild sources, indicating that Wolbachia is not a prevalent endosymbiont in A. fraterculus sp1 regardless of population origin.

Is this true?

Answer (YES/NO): NO